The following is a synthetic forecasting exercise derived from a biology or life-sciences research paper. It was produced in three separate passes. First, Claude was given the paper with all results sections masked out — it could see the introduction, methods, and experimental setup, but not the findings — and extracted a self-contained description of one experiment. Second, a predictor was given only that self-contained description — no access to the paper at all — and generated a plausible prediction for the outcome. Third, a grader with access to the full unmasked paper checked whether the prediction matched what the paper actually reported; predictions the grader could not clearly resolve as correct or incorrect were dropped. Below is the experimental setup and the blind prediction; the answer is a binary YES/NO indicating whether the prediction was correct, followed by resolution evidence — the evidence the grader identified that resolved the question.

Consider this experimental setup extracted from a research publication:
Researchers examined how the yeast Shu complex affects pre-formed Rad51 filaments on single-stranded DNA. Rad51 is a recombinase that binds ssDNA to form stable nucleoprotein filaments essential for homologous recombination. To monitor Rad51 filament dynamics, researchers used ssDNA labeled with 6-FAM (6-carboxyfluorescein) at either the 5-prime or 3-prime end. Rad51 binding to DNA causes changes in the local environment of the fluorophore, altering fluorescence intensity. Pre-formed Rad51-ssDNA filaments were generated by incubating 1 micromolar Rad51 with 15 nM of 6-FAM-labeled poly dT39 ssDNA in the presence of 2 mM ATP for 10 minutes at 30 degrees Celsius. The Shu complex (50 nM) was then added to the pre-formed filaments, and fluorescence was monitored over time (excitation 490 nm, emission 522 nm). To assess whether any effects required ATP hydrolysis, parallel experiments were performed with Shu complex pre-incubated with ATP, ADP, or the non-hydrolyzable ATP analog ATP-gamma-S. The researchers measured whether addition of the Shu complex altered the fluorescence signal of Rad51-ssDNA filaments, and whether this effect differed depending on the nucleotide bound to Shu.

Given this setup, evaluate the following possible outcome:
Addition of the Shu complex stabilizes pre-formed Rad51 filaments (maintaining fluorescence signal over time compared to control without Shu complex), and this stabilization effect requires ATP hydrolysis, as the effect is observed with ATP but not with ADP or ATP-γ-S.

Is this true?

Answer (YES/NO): NO